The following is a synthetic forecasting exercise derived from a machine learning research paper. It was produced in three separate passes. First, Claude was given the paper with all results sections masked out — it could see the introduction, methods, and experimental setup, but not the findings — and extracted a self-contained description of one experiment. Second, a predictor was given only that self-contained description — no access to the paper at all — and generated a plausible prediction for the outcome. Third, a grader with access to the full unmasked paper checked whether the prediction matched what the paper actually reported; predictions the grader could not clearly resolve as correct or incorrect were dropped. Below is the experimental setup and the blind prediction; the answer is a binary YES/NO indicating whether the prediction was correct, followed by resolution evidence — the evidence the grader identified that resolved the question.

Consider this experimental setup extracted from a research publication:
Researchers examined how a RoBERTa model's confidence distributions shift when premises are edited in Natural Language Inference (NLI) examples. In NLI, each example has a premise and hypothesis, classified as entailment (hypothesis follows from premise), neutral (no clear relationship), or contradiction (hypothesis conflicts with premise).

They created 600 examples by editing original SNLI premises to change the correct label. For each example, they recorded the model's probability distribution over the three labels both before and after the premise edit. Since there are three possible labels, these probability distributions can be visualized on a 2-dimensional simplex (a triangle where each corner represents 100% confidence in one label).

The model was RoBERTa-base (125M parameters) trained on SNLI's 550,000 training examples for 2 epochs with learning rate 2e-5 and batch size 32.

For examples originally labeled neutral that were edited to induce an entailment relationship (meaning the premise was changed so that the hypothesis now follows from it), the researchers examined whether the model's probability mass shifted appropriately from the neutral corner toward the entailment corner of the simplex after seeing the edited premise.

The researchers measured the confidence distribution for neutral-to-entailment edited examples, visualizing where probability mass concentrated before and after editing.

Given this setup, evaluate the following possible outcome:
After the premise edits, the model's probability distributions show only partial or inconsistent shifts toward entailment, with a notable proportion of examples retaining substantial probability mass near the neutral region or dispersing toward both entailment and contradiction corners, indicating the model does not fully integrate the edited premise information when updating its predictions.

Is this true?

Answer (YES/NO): YES